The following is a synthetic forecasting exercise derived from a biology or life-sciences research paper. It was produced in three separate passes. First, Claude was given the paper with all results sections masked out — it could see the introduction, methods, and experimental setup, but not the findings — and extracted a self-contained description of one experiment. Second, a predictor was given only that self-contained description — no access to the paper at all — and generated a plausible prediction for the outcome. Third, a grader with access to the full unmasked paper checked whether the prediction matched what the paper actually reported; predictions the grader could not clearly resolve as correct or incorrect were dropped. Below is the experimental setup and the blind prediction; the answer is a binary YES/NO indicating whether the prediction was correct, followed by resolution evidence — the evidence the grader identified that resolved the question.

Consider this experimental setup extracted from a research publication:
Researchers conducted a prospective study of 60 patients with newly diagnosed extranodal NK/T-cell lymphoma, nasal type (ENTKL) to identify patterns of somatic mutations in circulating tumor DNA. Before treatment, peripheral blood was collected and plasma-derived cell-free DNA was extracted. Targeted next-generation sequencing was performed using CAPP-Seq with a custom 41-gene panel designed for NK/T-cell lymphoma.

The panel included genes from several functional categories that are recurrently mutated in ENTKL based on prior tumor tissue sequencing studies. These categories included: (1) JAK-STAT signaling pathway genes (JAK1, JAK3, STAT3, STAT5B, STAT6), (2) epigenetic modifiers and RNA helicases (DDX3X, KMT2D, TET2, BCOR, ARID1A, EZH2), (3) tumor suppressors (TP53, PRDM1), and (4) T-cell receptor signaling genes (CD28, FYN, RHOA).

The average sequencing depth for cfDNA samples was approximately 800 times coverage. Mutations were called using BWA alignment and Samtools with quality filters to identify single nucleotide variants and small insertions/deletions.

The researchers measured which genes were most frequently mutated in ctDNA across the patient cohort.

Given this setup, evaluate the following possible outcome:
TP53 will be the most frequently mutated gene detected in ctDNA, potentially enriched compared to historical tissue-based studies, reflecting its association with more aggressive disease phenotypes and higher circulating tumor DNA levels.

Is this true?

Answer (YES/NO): NO